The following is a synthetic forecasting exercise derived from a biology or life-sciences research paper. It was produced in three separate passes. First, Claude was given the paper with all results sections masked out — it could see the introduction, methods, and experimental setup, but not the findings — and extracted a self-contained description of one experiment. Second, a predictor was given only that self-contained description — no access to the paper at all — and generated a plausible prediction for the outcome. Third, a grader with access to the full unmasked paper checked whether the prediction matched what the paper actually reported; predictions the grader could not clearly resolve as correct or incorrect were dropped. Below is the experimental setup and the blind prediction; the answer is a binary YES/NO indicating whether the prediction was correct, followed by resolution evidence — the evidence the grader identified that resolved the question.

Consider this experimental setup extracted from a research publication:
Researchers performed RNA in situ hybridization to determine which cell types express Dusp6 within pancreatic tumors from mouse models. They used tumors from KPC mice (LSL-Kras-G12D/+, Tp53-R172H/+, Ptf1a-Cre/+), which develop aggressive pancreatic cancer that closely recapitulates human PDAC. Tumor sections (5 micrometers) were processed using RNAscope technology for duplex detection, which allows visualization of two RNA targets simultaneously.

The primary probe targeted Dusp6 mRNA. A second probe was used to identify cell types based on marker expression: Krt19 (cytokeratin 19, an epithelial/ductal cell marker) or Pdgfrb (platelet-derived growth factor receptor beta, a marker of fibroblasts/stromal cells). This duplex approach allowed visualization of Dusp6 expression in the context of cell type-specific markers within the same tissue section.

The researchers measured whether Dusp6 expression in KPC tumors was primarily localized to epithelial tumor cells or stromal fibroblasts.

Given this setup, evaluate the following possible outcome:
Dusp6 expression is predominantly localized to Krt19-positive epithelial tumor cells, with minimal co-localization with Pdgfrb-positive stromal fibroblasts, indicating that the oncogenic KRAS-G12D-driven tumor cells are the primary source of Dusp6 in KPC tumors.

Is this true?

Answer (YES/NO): YES